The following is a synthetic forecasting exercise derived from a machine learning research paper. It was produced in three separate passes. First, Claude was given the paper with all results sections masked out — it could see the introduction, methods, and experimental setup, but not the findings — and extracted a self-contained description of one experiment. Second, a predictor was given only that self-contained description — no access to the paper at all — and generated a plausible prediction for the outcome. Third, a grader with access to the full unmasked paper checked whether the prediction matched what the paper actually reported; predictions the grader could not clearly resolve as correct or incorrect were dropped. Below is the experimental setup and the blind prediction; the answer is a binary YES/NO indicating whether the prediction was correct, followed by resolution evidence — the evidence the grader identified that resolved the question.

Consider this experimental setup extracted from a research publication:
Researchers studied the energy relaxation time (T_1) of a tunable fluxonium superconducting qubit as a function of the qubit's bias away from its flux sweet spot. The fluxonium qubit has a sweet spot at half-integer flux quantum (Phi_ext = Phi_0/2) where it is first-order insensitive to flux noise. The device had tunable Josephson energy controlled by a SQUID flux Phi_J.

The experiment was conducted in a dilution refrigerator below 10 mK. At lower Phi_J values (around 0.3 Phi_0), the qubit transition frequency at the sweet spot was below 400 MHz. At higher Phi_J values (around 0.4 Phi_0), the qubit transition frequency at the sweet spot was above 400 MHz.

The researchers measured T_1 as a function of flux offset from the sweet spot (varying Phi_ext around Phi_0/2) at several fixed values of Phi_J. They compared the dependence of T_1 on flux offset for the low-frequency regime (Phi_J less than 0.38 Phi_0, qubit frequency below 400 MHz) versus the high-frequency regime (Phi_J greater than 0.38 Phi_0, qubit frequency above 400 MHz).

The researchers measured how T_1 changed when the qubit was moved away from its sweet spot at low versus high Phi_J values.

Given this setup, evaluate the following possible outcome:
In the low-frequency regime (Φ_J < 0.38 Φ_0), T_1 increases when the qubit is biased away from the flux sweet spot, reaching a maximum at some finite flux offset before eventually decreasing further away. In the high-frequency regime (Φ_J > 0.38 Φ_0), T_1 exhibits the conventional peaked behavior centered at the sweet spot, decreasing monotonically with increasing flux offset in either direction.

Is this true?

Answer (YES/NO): NO